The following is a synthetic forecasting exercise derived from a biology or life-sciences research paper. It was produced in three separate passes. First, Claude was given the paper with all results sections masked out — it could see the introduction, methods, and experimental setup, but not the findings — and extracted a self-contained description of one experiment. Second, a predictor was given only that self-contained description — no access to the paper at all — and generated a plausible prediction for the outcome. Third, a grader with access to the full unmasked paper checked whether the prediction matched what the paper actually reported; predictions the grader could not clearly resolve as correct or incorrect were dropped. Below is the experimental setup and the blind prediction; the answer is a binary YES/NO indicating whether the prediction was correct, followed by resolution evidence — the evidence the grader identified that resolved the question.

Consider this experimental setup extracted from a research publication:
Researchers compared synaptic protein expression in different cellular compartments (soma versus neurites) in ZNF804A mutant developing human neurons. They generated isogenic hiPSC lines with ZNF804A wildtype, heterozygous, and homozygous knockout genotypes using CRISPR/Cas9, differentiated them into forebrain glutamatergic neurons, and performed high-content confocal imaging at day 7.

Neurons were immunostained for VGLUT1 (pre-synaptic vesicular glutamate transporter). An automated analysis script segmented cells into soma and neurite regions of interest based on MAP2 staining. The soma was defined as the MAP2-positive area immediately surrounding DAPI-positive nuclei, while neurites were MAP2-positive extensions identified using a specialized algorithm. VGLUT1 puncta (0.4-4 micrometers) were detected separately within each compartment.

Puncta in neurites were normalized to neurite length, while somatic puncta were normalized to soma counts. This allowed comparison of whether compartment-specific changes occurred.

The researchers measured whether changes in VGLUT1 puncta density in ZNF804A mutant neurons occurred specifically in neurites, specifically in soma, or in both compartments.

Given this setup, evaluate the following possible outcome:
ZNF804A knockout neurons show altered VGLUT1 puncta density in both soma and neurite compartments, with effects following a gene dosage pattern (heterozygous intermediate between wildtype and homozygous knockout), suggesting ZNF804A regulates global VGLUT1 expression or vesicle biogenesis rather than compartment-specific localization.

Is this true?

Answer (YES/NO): NO